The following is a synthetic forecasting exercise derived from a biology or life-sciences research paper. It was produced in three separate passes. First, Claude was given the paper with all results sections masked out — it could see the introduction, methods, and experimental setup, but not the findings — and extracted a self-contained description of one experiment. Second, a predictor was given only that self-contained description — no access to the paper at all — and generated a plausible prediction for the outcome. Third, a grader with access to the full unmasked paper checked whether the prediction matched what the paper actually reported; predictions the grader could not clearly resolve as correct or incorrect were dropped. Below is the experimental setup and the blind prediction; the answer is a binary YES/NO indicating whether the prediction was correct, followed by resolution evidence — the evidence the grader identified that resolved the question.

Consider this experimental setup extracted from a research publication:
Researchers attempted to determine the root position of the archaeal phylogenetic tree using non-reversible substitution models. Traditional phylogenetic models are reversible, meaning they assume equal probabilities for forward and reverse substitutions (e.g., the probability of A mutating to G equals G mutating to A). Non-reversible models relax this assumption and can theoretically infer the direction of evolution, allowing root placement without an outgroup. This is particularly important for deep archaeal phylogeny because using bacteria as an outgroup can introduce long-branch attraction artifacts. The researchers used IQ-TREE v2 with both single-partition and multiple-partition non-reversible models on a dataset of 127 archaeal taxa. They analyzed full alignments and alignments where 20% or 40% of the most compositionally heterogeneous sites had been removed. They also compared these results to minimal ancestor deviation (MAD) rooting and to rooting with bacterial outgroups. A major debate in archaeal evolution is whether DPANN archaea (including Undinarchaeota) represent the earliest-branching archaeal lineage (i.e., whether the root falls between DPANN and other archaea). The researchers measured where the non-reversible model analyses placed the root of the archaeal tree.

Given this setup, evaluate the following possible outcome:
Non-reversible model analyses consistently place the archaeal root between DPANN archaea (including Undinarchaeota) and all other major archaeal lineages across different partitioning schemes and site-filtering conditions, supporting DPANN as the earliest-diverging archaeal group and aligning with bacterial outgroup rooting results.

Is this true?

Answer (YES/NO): NO